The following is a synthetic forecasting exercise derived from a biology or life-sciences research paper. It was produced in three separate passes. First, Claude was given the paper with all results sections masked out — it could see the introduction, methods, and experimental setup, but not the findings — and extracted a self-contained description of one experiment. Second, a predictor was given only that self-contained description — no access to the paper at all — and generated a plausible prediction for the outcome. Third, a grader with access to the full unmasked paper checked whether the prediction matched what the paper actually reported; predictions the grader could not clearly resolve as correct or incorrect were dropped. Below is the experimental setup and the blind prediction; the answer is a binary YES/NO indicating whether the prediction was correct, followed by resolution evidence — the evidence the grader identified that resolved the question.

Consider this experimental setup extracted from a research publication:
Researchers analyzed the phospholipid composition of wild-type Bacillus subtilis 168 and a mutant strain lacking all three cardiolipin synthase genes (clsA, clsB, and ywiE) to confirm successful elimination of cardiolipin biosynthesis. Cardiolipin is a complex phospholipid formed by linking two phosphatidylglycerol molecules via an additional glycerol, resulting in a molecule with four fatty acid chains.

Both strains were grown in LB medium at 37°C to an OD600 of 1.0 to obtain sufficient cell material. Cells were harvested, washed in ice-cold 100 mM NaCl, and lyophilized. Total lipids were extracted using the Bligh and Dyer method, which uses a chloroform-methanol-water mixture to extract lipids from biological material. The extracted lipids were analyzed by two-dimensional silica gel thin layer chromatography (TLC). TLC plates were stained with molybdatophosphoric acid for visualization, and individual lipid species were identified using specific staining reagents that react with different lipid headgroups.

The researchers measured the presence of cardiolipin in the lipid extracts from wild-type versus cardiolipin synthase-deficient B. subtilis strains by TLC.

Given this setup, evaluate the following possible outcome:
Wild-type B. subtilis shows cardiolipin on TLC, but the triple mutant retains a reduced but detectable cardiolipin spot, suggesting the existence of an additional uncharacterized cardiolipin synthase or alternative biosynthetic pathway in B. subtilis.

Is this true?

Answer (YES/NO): NO